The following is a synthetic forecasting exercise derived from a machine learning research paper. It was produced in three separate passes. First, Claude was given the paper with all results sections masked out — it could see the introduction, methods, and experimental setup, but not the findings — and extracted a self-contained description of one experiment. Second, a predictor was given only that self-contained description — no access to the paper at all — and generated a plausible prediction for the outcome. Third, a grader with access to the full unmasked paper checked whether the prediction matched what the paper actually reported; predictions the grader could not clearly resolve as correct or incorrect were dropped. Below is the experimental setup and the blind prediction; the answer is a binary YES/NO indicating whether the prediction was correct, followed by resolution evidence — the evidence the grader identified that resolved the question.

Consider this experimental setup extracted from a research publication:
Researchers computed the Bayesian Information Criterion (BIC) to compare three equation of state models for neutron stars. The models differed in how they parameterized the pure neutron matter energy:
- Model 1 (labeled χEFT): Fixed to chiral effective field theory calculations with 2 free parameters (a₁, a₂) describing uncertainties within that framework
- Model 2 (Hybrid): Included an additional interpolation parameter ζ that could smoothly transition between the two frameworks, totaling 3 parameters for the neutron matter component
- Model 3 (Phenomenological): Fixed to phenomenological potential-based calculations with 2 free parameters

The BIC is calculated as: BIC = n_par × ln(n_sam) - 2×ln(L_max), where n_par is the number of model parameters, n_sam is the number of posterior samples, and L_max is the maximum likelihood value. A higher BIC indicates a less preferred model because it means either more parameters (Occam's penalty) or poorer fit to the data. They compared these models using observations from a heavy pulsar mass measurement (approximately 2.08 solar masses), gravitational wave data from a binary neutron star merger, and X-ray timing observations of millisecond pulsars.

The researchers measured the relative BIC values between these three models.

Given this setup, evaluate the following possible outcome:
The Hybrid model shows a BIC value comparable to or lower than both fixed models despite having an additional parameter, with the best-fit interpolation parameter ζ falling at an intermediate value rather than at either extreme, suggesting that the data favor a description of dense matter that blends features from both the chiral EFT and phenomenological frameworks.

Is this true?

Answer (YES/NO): NO